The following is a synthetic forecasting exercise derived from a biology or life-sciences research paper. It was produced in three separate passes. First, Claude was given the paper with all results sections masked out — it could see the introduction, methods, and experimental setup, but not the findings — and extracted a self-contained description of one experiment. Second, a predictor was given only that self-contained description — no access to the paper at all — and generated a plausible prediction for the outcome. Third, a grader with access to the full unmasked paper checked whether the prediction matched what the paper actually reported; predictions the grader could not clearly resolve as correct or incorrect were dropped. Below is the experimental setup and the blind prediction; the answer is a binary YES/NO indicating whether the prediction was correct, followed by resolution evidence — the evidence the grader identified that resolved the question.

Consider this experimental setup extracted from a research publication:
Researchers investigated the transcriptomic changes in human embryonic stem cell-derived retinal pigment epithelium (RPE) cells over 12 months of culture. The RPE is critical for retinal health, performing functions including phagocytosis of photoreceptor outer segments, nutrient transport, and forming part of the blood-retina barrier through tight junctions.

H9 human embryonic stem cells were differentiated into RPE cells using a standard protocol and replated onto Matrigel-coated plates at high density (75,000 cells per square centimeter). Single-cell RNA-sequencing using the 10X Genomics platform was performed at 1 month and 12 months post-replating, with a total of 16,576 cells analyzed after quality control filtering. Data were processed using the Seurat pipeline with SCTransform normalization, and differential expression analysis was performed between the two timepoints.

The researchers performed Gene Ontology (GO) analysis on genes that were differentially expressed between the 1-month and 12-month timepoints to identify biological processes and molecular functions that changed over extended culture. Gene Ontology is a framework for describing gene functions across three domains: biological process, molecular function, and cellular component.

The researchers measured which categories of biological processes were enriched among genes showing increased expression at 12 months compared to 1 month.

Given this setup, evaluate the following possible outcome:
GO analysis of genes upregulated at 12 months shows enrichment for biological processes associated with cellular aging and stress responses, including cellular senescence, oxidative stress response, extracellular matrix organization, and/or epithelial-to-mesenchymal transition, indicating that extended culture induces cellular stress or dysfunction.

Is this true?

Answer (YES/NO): NO